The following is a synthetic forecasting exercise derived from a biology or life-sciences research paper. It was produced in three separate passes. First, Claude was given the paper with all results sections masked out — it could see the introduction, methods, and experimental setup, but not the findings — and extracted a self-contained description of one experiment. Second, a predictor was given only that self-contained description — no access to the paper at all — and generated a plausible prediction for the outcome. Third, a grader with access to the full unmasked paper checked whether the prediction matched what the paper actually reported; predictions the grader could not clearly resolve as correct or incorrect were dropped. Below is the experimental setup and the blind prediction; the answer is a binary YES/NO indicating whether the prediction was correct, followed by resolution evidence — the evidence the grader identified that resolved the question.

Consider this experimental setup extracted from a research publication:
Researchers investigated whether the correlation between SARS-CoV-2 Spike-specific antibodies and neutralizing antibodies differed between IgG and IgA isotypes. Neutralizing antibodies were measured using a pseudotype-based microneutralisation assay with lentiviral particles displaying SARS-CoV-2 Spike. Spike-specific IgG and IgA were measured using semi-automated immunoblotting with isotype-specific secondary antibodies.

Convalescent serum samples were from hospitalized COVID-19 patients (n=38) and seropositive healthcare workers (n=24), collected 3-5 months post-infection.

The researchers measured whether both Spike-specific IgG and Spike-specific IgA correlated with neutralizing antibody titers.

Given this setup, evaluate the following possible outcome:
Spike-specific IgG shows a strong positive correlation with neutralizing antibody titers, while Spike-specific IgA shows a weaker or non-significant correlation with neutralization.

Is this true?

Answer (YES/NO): NO